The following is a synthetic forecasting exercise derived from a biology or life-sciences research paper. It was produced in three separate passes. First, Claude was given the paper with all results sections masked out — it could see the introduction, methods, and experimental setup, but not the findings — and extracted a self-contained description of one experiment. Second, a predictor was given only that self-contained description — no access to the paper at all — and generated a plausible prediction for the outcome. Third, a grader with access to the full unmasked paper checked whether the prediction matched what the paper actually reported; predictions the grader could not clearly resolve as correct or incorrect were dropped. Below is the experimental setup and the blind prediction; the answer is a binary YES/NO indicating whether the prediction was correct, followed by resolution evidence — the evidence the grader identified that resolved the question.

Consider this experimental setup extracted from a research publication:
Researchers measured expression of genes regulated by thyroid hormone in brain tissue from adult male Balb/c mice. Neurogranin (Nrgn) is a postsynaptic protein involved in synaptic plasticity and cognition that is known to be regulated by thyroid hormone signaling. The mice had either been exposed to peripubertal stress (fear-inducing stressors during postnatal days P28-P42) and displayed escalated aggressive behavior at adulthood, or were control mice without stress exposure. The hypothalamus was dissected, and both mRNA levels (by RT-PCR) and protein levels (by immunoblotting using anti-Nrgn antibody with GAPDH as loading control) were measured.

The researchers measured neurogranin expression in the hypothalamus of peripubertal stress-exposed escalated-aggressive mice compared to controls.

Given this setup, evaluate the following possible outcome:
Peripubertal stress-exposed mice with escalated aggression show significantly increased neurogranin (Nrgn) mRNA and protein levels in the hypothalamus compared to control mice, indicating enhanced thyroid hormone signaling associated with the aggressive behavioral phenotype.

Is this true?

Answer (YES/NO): NO